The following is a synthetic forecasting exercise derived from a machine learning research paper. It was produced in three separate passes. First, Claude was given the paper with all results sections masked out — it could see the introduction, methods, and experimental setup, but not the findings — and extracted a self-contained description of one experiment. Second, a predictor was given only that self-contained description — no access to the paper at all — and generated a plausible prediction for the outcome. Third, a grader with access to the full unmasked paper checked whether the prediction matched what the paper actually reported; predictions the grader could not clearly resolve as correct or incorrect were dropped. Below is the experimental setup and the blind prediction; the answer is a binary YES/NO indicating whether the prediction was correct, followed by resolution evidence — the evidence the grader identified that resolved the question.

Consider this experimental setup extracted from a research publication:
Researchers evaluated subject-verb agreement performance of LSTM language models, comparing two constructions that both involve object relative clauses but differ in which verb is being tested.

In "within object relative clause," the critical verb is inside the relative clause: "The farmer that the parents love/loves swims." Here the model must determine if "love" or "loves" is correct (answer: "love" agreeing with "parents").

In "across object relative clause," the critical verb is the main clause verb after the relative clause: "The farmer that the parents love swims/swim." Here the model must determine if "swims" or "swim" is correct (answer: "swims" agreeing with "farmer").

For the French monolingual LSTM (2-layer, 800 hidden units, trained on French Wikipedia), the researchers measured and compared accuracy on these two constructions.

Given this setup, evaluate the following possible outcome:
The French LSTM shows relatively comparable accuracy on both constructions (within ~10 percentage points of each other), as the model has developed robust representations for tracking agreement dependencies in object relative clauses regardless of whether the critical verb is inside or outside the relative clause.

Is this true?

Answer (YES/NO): NO